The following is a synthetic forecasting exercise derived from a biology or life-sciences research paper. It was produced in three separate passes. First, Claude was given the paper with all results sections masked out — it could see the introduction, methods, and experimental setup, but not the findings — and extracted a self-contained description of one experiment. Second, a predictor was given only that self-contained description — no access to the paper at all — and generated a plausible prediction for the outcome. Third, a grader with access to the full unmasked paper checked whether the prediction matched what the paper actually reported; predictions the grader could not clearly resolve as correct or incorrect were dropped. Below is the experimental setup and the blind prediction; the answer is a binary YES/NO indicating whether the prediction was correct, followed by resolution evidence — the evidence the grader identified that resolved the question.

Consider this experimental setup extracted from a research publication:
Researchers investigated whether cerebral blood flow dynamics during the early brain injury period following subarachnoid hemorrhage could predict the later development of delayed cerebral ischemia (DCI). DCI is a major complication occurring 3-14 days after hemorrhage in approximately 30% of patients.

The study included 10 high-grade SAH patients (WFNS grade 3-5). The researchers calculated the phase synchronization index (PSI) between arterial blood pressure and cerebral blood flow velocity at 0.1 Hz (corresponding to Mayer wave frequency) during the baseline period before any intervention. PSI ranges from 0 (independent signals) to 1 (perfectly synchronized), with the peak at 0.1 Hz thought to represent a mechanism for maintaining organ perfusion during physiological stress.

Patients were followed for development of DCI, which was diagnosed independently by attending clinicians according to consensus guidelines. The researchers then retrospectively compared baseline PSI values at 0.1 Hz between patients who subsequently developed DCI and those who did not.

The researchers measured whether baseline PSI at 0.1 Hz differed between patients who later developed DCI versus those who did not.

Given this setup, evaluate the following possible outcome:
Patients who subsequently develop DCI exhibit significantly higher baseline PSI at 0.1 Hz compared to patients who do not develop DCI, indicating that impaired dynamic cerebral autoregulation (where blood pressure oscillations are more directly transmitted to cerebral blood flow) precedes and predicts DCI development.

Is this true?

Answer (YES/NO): NO